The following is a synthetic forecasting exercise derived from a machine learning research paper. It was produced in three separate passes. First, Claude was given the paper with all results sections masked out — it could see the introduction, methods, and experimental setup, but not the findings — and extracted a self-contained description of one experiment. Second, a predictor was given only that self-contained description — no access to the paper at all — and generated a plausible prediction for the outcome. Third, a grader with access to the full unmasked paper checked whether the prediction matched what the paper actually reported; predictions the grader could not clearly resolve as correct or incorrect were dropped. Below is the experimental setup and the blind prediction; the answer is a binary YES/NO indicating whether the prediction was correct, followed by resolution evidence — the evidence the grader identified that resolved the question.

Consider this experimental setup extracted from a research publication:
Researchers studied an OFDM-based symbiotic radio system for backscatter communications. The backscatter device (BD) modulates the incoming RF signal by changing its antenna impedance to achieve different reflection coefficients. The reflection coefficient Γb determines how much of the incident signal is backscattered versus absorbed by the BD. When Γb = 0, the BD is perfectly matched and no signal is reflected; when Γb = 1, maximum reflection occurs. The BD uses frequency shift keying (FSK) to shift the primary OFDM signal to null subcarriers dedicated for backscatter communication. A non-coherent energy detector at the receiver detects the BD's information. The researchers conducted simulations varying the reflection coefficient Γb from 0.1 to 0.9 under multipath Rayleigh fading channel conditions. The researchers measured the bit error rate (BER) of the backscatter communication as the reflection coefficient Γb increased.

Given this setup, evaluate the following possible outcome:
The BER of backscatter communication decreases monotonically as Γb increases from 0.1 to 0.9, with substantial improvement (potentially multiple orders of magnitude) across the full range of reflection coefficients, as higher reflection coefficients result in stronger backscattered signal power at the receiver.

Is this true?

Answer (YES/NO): NO